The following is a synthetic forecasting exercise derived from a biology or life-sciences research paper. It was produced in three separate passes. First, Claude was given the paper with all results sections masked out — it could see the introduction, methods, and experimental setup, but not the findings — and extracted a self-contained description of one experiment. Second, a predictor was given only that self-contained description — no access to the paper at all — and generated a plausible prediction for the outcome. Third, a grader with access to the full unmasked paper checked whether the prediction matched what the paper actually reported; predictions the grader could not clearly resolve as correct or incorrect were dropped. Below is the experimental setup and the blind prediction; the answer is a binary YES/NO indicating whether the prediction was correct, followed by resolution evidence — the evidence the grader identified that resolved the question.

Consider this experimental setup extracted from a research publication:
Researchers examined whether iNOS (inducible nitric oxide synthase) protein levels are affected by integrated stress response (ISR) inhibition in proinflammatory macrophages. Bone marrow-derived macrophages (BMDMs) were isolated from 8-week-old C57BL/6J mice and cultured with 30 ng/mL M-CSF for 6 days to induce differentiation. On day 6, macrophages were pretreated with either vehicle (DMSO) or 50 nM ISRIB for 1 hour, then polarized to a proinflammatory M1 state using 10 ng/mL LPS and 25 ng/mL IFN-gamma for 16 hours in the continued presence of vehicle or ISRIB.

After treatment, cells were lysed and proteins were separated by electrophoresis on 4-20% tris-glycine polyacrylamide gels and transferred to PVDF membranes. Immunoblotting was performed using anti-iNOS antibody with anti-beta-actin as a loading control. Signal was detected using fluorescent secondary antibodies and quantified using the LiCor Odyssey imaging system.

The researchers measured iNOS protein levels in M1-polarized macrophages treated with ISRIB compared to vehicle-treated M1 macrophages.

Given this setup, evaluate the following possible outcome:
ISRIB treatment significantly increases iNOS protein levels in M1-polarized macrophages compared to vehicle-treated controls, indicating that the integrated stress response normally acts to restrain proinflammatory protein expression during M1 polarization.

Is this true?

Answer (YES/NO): NO